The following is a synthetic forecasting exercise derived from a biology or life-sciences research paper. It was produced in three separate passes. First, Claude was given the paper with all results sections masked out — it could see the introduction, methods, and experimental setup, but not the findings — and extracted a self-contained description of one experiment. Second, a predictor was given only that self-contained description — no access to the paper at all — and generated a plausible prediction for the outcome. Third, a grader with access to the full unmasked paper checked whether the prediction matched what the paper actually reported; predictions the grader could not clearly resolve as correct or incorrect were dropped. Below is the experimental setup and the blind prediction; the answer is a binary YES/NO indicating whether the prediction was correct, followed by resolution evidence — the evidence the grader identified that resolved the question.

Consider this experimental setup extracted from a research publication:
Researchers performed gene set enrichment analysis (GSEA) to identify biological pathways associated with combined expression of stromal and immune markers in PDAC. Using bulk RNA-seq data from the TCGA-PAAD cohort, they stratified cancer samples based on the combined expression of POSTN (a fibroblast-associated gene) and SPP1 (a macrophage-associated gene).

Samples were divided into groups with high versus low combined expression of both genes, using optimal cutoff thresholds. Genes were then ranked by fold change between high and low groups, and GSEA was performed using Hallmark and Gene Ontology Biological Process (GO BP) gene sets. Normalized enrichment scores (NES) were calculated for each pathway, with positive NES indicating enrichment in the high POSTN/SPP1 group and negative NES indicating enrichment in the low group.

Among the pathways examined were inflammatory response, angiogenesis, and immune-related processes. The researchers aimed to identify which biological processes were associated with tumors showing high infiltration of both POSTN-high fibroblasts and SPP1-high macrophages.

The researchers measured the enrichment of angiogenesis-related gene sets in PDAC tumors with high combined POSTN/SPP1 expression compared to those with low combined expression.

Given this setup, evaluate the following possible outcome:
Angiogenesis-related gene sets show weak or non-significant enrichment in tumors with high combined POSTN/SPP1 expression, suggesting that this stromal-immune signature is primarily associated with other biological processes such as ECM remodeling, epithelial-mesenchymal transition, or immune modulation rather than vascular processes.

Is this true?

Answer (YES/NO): NO